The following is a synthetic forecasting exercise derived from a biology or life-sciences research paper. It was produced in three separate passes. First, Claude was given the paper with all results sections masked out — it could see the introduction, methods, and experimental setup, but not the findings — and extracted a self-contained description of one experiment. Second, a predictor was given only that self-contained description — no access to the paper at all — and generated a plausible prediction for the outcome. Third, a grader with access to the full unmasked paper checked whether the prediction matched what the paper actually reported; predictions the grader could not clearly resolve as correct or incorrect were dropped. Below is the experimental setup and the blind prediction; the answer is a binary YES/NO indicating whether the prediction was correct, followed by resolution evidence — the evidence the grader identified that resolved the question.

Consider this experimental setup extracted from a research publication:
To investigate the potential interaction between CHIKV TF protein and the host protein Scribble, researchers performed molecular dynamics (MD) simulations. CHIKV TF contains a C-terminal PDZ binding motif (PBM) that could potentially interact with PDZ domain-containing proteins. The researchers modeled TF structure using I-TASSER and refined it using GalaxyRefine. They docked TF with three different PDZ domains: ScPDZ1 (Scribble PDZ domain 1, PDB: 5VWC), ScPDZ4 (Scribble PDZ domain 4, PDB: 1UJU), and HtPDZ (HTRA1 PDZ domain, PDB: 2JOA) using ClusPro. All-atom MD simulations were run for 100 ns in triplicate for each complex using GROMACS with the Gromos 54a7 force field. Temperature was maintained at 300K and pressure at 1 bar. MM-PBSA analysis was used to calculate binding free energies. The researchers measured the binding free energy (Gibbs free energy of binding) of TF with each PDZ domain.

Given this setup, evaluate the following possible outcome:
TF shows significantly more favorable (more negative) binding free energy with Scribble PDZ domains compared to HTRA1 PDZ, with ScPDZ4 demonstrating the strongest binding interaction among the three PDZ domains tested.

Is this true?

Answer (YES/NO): NO